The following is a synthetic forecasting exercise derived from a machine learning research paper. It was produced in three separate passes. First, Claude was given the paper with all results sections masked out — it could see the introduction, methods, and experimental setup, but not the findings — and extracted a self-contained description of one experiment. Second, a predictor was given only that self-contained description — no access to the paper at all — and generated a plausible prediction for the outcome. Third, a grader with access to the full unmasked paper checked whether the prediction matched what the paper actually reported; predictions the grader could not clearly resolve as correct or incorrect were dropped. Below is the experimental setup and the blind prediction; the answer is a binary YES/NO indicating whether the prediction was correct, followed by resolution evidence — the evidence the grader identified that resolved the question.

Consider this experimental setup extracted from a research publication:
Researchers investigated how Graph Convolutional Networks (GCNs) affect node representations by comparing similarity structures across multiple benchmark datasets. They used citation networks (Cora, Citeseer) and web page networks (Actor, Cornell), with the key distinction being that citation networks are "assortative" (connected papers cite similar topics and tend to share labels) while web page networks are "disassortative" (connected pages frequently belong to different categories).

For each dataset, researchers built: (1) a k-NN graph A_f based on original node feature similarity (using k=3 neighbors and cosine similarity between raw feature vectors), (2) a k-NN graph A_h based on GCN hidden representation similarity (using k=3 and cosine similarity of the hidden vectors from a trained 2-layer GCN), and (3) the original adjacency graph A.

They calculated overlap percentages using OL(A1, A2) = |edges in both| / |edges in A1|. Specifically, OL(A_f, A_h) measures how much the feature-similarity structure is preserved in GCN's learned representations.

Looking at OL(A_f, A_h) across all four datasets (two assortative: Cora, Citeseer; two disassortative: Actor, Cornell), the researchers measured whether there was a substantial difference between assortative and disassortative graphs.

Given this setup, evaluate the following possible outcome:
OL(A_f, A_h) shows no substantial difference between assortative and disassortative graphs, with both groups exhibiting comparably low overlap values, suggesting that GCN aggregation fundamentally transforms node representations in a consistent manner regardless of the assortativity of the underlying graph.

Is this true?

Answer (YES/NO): YES